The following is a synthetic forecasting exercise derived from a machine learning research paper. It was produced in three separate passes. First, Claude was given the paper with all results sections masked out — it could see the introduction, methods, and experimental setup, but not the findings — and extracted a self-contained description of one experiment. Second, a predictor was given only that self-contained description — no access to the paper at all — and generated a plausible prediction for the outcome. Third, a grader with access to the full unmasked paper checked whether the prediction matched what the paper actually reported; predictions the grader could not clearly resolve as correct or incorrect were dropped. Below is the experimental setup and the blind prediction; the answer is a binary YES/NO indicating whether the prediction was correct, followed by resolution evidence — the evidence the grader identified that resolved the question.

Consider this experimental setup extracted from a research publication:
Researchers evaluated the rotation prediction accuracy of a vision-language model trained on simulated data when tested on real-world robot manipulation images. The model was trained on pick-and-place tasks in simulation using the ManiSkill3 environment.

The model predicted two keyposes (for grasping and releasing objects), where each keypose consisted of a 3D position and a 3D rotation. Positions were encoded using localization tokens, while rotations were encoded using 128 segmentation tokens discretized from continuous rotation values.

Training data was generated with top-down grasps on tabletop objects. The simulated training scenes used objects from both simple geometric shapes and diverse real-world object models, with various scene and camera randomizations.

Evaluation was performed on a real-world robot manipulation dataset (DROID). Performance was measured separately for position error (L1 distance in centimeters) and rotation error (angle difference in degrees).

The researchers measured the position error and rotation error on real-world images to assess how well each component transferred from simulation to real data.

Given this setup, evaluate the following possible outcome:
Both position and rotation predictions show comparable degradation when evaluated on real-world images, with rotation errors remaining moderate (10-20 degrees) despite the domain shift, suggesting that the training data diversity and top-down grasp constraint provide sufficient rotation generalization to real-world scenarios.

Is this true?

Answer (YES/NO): NO